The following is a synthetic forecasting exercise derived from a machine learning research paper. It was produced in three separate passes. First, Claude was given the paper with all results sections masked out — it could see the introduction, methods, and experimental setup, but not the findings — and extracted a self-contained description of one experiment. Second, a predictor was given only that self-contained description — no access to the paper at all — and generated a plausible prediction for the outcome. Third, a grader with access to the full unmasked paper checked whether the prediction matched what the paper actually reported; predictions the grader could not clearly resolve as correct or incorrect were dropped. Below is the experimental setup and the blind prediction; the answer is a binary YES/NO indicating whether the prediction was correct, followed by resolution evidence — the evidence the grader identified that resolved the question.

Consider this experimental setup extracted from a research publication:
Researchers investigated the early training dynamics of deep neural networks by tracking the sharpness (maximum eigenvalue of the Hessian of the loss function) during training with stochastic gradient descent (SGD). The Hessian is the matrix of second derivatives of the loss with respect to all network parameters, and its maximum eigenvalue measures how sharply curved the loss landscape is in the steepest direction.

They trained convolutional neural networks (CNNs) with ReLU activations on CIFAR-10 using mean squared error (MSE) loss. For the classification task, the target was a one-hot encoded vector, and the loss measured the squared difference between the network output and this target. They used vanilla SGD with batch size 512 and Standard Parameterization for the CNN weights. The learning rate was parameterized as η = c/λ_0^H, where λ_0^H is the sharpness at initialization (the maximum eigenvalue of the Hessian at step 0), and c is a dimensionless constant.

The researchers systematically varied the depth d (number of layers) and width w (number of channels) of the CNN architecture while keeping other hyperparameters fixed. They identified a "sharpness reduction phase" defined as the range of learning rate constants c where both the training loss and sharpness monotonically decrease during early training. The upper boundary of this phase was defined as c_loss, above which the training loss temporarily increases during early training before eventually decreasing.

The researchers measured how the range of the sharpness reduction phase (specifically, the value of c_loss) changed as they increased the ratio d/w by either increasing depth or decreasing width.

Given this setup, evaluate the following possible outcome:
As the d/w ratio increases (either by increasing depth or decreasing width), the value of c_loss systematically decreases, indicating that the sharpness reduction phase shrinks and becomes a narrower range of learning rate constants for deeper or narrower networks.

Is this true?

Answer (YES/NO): NO